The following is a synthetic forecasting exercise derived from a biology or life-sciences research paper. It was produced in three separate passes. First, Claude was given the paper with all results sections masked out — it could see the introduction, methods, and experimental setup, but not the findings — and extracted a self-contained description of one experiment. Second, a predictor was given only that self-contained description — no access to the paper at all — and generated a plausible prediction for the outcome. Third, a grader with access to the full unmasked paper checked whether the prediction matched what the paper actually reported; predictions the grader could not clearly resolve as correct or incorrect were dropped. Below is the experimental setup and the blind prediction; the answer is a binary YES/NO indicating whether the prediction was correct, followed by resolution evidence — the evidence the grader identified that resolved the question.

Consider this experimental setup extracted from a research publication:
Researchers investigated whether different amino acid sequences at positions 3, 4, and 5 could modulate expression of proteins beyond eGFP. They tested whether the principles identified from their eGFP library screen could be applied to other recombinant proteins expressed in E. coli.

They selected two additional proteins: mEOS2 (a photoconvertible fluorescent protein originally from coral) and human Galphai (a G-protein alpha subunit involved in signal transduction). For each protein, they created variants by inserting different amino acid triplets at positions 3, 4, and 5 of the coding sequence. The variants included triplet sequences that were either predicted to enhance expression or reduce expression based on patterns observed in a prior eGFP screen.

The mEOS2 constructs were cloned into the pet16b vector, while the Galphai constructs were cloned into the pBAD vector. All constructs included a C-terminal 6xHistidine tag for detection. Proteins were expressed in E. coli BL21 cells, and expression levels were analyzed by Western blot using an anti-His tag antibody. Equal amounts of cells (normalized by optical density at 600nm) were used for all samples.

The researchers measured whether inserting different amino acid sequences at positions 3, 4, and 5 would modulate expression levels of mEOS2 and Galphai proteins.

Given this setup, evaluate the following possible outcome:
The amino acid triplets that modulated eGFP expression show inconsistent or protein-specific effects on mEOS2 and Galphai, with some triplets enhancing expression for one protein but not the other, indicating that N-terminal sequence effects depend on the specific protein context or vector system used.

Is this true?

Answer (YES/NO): NO